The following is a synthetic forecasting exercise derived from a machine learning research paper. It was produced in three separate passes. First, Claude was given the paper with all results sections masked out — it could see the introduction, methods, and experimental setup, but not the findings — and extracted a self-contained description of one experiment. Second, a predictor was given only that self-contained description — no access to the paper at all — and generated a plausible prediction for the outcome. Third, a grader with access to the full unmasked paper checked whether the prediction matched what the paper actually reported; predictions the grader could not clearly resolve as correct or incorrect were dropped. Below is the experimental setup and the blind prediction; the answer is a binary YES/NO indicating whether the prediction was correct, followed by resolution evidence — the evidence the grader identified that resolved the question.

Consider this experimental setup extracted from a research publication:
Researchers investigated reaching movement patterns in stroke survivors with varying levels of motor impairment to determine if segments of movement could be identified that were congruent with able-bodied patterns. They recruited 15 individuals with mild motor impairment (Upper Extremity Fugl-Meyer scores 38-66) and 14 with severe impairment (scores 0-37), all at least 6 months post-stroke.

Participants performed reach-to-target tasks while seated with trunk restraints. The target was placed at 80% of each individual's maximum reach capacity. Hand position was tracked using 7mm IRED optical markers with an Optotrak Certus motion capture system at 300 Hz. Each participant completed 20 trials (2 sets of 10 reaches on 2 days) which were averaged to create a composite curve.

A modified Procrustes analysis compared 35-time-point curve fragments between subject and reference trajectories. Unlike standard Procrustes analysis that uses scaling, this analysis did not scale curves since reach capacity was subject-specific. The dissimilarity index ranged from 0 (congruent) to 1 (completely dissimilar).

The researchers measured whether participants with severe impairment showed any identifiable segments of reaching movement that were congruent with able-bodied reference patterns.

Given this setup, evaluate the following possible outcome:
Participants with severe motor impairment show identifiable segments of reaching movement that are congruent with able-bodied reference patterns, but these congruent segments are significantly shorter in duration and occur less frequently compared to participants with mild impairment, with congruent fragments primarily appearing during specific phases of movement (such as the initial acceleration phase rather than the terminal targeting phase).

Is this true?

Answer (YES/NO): NO